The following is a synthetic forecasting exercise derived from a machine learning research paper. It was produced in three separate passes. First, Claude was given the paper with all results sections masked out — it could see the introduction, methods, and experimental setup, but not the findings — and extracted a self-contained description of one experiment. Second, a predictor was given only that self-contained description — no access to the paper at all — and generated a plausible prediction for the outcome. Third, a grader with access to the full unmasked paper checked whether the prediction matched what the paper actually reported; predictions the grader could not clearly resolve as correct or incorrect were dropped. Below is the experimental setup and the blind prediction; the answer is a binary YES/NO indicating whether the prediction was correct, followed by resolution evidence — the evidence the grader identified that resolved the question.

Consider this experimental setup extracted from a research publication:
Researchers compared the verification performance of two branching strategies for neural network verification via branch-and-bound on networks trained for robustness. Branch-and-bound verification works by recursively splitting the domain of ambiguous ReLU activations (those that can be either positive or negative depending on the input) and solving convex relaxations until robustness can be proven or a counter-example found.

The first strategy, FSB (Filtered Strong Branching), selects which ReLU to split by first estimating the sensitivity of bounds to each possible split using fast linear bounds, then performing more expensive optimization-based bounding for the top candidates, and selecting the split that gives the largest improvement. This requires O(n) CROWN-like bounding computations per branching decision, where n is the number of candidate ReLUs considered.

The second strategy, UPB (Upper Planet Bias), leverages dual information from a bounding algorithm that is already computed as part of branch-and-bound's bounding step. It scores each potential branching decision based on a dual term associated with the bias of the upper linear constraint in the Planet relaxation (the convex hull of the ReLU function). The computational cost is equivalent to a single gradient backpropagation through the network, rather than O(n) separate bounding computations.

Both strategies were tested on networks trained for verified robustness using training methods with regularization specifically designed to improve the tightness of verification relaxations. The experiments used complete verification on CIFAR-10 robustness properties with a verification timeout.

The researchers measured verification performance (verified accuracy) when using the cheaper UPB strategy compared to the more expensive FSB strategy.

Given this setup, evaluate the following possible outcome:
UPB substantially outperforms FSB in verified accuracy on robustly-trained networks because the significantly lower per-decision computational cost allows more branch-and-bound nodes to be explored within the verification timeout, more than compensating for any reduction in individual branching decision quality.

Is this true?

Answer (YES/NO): NO